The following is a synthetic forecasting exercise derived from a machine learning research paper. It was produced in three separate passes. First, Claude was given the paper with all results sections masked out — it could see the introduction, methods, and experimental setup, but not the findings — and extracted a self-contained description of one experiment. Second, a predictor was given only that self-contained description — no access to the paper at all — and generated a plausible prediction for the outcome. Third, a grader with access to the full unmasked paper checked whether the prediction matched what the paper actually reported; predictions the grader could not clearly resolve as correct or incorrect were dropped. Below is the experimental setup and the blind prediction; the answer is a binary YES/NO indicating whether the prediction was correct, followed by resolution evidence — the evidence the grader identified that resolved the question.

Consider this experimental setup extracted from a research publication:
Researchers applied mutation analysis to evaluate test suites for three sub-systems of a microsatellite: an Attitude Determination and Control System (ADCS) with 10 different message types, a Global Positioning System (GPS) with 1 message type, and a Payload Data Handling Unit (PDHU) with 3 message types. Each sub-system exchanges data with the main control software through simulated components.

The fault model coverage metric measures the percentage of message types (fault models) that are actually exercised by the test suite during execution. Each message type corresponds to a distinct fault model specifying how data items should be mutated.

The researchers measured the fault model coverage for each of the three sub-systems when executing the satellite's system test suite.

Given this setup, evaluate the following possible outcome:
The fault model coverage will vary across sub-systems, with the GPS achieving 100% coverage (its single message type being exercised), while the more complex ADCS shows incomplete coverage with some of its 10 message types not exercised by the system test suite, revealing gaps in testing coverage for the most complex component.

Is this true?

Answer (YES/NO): YES